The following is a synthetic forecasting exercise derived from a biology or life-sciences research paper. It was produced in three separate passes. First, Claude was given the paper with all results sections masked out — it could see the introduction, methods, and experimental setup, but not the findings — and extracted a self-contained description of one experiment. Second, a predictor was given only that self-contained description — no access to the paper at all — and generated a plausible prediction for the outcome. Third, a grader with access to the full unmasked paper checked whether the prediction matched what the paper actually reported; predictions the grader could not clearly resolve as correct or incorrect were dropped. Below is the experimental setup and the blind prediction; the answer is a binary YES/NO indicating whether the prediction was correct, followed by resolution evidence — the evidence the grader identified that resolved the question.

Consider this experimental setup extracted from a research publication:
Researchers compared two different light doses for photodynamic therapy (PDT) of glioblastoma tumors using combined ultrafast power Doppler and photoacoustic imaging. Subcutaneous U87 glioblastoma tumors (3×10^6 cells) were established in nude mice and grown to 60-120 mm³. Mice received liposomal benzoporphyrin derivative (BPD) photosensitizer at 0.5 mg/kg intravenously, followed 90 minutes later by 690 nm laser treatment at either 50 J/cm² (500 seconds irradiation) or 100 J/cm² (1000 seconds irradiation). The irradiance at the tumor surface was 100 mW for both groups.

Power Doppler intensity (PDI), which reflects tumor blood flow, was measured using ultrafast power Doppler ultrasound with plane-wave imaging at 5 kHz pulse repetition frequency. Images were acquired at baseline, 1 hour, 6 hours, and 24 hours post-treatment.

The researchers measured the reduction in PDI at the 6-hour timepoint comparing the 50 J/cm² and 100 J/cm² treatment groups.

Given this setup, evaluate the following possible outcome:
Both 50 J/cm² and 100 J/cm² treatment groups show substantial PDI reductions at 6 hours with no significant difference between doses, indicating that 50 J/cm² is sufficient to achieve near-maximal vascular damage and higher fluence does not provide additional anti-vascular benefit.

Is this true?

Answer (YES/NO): NO